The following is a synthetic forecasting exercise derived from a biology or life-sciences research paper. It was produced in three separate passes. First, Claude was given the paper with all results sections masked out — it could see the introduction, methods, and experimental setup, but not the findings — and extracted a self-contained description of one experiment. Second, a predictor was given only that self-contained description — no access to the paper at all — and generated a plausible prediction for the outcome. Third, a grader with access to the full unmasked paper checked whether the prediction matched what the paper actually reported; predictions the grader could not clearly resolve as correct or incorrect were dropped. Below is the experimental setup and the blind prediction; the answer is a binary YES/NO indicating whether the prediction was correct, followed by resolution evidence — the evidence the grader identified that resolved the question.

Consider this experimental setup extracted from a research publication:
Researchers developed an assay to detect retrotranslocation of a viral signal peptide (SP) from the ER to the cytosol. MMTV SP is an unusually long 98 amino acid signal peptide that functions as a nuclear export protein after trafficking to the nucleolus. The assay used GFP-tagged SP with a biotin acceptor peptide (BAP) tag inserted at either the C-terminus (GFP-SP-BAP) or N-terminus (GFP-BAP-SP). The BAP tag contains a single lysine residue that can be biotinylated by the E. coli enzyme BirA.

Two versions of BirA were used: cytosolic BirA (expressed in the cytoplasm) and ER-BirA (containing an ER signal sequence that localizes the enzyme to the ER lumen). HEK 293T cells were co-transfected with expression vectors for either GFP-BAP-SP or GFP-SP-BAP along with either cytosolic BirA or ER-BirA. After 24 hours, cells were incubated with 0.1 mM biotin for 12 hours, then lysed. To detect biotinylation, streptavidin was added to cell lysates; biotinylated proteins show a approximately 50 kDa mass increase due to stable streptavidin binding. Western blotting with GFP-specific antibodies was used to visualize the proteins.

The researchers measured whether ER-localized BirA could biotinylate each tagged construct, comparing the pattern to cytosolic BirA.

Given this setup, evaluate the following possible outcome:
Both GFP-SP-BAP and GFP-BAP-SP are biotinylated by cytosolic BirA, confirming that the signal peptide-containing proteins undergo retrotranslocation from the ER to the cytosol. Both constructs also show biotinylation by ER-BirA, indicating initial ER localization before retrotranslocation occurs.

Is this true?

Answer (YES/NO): NO